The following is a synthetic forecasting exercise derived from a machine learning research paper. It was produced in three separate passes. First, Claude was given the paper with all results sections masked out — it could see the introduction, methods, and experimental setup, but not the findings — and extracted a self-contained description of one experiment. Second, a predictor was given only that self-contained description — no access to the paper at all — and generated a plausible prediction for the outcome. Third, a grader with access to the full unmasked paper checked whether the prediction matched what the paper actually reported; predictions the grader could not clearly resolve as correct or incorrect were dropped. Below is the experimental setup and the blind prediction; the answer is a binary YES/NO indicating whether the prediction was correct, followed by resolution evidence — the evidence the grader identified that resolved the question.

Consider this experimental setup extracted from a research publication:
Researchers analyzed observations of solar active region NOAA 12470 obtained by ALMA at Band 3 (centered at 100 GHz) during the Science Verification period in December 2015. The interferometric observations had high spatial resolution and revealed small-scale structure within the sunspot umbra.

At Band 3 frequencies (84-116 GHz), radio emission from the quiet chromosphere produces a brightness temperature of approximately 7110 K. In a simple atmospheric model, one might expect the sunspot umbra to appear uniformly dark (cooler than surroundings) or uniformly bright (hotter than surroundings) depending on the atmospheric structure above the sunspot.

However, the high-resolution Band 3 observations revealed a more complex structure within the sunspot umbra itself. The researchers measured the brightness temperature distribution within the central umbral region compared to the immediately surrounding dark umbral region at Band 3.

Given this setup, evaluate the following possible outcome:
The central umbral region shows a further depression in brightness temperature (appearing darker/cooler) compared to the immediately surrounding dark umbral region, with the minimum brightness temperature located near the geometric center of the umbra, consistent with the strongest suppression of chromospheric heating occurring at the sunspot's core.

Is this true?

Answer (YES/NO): NO